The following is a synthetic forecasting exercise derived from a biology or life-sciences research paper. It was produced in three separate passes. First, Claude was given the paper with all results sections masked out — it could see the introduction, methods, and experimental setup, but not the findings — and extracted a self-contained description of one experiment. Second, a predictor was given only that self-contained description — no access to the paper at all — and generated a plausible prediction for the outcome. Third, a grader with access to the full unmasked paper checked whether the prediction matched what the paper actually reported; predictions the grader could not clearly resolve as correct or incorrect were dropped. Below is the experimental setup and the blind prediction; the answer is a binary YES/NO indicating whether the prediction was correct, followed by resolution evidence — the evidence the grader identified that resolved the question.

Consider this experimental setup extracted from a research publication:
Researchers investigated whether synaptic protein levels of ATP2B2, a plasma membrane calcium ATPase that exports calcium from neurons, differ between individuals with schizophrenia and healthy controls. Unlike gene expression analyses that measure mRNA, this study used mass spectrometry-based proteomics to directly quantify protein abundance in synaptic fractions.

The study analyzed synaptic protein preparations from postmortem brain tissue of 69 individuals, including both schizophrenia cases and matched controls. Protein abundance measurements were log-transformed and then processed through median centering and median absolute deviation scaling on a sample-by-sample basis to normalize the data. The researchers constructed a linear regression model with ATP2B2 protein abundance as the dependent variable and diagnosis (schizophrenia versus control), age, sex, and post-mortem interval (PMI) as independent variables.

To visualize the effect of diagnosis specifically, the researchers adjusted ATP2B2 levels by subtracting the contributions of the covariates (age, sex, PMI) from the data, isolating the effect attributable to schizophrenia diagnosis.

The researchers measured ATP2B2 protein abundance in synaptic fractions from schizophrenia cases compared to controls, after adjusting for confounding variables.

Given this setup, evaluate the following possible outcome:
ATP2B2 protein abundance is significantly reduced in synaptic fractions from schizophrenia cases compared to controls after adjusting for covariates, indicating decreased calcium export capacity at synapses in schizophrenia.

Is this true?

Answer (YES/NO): YES